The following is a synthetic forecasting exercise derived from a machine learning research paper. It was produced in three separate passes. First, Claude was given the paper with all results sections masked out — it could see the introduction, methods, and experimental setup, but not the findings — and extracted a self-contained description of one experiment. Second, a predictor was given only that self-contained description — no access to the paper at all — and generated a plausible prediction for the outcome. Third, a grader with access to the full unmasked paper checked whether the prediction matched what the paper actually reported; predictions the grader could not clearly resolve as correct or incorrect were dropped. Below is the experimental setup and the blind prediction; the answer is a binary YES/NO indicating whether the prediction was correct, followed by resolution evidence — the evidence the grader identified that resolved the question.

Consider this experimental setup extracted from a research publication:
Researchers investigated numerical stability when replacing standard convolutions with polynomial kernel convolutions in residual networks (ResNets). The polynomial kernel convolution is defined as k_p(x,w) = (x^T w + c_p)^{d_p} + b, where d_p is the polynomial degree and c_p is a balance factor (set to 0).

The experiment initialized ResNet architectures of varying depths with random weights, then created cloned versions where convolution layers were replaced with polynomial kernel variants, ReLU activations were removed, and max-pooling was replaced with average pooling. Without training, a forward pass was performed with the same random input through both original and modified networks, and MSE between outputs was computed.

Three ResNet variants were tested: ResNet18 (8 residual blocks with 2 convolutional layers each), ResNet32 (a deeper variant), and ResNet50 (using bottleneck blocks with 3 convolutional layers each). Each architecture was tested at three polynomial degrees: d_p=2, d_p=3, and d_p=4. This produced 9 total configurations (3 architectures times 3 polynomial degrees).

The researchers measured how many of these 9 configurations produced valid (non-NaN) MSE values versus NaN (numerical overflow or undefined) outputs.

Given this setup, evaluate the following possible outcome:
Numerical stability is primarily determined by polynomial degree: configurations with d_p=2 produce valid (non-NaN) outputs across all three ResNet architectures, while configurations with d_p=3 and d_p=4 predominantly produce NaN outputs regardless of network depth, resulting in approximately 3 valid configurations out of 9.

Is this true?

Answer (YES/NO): NO